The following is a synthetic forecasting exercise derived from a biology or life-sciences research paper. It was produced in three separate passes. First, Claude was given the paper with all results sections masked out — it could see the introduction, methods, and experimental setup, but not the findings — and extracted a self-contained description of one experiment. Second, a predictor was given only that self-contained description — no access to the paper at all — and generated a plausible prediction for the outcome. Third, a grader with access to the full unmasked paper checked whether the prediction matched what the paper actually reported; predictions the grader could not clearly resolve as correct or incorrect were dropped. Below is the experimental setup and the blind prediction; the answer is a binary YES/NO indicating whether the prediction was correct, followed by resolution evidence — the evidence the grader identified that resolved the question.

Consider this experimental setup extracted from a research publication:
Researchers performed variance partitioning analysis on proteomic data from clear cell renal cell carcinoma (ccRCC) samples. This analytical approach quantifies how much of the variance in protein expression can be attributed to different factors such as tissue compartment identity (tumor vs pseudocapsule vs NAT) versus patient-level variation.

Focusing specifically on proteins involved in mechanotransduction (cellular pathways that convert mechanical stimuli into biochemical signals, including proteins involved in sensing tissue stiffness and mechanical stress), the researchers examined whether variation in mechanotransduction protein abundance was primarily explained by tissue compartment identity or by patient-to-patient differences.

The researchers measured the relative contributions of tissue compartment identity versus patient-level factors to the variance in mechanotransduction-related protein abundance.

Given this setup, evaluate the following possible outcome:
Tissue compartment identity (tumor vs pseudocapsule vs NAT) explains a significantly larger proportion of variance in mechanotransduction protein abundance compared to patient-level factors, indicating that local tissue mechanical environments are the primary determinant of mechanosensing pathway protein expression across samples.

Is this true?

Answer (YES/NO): NO